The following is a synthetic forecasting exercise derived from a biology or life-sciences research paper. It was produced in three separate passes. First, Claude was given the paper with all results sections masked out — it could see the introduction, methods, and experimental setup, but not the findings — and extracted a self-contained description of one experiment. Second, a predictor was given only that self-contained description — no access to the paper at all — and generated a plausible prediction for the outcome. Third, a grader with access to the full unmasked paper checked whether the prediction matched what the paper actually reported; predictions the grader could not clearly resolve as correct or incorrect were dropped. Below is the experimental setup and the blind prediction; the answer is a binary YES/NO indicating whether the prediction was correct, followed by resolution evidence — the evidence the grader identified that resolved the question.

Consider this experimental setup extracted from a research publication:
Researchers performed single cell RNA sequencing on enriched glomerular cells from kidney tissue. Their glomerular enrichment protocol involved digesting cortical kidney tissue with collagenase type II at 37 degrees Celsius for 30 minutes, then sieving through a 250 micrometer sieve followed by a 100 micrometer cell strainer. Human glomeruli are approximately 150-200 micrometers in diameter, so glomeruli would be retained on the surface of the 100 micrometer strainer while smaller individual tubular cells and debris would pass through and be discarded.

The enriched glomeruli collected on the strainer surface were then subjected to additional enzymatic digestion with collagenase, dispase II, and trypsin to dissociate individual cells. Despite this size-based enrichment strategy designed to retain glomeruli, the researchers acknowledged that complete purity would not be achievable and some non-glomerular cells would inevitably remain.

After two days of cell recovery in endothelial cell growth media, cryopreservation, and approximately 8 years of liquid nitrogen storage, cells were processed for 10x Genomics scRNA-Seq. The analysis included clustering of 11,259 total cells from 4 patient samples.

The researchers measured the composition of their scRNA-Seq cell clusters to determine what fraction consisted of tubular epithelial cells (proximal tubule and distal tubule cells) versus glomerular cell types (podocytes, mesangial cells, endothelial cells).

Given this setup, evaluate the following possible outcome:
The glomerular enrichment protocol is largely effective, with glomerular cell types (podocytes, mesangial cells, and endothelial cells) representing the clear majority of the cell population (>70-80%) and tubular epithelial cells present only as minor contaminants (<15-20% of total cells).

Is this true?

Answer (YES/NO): NO